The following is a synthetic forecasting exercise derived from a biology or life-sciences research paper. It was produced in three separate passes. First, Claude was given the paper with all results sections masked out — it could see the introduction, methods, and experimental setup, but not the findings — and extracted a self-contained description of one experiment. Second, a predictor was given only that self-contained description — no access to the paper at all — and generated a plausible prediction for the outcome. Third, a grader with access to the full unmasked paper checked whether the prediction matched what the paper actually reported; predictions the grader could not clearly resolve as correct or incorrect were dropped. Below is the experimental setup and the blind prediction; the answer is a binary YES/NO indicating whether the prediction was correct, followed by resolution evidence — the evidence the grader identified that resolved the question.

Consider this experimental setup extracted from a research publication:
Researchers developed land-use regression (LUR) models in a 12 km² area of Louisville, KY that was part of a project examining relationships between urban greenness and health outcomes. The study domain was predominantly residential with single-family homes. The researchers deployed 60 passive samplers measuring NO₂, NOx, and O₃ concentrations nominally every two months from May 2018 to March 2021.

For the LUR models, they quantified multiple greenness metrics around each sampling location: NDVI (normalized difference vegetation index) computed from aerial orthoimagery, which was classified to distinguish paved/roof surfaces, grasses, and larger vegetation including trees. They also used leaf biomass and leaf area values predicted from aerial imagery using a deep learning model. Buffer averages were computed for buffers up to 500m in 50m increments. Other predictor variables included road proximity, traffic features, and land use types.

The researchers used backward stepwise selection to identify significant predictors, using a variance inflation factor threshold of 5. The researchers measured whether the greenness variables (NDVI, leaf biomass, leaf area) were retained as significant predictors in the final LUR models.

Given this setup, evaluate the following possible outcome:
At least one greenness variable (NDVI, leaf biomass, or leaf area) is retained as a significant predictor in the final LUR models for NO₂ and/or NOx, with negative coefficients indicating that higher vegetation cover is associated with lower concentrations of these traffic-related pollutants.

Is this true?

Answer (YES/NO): YES